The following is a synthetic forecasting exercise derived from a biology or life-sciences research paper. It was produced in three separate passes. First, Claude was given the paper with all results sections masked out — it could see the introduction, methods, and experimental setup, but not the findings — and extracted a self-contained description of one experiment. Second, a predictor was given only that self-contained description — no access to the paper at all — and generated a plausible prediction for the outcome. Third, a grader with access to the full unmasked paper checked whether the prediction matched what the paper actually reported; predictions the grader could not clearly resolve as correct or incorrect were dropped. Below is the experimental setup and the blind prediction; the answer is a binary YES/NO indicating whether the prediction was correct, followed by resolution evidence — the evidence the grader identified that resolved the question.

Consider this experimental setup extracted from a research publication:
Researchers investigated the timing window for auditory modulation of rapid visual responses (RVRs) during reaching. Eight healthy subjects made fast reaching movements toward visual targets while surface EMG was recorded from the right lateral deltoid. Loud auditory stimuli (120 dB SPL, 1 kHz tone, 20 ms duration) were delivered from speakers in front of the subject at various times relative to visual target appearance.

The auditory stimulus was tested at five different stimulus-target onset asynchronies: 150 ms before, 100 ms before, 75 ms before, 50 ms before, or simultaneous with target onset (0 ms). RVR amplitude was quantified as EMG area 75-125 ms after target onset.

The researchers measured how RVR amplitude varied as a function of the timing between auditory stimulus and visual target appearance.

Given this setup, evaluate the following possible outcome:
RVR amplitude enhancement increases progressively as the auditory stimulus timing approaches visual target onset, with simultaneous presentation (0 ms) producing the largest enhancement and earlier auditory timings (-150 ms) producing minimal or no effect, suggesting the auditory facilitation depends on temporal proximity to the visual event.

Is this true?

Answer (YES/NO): NO